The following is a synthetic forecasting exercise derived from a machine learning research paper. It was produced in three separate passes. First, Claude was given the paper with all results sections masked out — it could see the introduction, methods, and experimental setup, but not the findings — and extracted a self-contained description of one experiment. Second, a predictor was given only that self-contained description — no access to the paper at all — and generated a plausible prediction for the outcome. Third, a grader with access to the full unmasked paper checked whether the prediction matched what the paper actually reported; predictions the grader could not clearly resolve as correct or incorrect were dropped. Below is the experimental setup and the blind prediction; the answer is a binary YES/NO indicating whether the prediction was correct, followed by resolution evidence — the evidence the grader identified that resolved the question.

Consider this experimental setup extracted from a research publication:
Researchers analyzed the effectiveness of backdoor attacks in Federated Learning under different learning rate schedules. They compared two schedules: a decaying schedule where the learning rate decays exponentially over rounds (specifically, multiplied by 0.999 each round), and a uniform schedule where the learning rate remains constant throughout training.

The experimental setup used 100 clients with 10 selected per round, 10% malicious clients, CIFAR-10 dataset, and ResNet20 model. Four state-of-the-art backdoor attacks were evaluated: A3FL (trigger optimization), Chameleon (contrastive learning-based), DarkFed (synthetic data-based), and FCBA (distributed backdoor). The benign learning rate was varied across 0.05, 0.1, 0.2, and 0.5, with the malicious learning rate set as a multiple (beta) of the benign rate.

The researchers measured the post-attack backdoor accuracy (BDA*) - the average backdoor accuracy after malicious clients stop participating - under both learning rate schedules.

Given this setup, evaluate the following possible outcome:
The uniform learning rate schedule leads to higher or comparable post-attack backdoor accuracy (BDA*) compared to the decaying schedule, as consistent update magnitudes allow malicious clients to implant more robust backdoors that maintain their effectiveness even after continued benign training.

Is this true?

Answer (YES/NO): NO